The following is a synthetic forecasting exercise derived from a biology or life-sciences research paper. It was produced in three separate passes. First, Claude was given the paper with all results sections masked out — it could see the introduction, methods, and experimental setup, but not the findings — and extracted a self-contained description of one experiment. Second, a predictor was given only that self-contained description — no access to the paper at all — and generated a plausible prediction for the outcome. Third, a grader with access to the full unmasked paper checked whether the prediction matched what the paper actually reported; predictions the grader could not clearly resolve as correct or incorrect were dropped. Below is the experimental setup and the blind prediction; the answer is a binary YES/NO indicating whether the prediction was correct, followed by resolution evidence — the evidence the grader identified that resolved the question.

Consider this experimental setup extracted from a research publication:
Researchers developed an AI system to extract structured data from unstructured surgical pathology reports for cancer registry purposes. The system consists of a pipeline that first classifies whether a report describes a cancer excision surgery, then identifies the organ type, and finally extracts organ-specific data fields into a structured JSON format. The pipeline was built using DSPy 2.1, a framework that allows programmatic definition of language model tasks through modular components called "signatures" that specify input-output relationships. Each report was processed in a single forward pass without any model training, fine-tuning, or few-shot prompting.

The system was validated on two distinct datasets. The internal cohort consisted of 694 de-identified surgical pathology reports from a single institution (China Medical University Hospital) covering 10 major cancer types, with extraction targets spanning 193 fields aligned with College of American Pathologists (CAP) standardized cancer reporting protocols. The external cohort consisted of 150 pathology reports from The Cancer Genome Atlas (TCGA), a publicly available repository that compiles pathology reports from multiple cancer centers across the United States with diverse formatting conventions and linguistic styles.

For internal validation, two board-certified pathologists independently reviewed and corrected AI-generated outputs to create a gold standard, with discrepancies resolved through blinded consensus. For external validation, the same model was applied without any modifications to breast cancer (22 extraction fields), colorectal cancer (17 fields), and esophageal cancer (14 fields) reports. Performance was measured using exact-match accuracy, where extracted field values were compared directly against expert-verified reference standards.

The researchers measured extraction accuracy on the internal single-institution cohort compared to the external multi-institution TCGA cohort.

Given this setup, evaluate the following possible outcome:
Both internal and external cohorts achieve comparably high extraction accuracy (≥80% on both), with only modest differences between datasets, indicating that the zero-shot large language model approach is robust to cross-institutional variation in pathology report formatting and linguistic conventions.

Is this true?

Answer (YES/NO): YES